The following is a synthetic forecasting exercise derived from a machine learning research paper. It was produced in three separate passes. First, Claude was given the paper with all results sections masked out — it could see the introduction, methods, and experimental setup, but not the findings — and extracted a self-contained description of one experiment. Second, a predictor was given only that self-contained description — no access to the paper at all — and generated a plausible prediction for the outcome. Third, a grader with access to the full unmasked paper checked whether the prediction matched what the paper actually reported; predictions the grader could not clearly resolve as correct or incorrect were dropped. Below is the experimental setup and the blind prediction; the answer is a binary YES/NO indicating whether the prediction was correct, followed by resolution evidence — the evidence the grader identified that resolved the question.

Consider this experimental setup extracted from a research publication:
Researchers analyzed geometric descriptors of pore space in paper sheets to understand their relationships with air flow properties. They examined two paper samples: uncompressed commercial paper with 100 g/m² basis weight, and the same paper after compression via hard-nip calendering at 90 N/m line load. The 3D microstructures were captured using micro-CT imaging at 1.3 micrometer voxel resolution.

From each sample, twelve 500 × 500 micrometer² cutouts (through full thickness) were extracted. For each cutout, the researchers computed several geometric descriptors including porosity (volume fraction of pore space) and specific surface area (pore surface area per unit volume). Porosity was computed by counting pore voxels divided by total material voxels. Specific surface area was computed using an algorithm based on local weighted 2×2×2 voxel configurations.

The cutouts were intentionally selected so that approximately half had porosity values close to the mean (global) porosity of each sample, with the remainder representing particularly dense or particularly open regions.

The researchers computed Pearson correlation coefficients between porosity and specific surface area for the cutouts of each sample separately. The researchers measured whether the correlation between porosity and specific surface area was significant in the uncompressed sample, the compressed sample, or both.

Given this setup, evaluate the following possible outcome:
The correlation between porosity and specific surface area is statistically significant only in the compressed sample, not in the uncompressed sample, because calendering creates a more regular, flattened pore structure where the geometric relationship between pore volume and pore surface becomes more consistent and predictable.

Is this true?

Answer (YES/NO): YES